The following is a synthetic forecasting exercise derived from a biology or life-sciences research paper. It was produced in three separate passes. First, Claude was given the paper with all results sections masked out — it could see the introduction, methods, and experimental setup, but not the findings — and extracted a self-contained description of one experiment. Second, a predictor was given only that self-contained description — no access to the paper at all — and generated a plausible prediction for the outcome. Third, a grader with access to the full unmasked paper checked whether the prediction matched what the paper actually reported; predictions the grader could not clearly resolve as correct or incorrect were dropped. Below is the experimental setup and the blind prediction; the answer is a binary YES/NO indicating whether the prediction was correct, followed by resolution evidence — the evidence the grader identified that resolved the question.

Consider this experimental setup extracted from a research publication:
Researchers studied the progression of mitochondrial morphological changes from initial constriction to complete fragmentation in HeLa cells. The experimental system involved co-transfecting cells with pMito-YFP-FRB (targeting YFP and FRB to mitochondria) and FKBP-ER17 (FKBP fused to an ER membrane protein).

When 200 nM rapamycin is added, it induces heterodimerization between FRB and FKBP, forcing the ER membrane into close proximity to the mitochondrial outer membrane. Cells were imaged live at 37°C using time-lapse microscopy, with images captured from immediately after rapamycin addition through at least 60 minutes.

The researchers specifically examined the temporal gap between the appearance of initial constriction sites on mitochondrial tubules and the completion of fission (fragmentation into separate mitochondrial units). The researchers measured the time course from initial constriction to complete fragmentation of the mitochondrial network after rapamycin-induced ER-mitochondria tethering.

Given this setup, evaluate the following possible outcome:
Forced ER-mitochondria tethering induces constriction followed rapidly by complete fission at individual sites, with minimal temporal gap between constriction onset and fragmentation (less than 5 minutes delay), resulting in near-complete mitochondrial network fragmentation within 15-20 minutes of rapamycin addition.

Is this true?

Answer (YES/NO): NO